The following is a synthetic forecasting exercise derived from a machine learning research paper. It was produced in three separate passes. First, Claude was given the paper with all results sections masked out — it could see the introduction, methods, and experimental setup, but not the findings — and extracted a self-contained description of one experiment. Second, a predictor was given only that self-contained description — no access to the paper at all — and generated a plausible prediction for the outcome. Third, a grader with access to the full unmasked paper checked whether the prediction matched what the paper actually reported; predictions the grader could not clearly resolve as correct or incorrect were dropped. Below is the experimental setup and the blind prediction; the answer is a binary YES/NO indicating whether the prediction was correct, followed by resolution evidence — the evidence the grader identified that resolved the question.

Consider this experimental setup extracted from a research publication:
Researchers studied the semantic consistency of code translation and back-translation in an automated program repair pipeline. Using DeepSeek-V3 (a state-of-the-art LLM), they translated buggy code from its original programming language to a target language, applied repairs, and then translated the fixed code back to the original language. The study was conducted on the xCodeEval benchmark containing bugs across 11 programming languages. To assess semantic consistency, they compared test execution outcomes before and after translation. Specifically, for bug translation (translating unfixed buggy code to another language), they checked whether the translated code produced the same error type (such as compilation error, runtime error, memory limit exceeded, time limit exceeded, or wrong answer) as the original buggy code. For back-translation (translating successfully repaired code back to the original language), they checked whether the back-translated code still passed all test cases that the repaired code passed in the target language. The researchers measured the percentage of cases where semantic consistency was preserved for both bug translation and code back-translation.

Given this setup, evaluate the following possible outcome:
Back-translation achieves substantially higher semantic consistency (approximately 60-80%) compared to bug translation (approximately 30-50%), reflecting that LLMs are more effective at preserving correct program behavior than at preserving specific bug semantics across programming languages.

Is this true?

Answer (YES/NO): NO